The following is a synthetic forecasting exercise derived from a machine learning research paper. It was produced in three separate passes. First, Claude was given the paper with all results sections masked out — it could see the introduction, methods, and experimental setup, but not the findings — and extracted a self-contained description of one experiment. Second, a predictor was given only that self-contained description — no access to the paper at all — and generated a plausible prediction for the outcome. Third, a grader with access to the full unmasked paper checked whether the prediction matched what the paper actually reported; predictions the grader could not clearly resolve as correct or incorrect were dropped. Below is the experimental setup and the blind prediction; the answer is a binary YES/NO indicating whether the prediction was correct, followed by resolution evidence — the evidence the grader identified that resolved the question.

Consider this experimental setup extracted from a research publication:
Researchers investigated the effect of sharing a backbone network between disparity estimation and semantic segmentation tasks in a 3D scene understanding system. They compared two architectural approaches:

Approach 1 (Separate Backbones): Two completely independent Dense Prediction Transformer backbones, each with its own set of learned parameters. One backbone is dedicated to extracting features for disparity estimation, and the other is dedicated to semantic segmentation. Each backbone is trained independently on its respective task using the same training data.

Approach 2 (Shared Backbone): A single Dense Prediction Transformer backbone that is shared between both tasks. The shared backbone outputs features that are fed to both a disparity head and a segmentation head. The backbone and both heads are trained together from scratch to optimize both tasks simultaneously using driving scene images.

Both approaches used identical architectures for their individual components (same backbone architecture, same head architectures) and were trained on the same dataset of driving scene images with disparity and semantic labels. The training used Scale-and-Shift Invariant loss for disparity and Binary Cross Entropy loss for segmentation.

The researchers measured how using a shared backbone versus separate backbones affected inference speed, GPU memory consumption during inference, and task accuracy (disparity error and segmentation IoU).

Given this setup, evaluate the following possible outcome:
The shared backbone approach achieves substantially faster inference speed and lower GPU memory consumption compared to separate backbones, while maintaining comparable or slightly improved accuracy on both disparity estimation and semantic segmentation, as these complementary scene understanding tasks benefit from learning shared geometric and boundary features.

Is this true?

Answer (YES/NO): NO